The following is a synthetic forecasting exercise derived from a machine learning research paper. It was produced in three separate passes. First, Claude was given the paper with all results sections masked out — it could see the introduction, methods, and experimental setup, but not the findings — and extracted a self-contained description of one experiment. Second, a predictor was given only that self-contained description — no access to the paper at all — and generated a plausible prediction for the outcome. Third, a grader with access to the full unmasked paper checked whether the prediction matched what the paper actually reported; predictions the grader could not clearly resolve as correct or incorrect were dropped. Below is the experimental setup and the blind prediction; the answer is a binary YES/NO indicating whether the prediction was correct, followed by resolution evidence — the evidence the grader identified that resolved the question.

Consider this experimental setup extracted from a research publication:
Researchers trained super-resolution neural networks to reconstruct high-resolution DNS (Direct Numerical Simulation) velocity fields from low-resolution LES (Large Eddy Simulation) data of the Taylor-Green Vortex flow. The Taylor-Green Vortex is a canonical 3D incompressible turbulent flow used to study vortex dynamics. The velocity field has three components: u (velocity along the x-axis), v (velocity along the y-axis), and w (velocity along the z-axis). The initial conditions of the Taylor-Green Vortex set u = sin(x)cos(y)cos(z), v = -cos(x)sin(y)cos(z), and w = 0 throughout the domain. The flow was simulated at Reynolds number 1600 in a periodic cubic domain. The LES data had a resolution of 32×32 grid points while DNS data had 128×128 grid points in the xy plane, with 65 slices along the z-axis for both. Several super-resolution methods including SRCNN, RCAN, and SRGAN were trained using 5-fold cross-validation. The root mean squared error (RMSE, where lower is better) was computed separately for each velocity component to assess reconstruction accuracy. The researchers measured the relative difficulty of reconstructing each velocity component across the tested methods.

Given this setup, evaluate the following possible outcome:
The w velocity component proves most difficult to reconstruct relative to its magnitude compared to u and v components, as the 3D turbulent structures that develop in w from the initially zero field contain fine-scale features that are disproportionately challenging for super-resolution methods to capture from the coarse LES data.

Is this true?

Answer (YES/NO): NO